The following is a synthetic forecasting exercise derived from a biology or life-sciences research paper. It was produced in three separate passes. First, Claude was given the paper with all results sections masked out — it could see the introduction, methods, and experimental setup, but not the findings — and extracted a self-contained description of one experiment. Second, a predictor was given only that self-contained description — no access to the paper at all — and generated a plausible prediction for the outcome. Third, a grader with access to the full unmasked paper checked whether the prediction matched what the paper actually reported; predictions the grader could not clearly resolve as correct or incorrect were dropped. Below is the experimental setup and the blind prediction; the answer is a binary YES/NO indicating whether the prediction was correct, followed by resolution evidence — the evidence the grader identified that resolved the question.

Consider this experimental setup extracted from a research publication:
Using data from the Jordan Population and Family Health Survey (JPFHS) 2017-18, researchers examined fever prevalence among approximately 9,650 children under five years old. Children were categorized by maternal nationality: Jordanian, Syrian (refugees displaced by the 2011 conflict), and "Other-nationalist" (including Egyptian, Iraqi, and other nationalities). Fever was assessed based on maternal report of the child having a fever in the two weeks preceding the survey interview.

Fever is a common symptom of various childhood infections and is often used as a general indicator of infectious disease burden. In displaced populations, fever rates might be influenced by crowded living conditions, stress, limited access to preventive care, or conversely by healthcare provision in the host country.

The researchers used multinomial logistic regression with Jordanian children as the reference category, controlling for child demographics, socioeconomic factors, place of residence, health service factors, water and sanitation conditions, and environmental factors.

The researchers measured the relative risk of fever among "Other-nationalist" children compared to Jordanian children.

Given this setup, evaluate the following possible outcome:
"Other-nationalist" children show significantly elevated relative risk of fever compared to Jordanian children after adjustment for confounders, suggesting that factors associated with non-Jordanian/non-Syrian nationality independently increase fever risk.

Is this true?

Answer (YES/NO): NO